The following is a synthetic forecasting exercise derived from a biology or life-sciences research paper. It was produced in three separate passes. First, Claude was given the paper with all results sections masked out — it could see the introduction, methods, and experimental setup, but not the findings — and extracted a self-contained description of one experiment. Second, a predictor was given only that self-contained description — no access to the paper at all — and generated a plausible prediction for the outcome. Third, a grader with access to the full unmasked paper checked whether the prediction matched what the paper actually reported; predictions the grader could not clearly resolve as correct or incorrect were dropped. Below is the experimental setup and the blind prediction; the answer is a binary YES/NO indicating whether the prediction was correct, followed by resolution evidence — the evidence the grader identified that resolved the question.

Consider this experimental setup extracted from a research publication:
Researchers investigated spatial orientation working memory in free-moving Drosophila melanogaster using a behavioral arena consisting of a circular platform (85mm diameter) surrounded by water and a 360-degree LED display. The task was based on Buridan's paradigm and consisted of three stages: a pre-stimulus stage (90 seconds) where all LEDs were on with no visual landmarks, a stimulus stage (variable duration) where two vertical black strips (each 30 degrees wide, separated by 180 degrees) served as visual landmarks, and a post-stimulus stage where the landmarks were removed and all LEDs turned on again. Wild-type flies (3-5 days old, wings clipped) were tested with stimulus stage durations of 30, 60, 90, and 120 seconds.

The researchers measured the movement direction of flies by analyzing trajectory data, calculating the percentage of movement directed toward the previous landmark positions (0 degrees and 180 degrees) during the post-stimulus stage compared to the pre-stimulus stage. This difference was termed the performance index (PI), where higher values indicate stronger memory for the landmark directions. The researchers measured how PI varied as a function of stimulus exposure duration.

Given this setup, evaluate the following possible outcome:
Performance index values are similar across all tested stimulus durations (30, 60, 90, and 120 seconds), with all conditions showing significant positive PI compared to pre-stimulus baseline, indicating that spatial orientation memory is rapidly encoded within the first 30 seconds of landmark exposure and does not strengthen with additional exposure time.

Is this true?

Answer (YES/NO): NO